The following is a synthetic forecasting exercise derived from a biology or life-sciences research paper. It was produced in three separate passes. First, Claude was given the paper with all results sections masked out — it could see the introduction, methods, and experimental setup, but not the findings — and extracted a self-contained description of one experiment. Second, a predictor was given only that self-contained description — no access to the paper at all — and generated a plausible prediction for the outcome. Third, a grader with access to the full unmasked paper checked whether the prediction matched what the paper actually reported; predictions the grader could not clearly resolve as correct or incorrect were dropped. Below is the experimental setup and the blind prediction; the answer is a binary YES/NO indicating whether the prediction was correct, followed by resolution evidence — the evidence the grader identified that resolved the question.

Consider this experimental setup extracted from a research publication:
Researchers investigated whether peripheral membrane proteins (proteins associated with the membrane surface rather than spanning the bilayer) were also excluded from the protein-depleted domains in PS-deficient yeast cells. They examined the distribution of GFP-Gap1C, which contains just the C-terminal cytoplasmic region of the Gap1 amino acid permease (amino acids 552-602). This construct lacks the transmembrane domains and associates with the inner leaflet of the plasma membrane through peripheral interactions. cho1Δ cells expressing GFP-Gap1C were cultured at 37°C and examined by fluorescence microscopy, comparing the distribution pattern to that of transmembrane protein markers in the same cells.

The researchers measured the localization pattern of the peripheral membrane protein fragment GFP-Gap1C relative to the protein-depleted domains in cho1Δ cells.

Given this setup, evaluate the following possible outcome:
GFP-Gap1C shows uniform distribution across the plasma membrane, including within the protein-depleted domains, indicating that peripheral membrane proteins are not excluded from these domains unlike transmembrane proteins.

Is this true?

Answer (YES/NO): NO